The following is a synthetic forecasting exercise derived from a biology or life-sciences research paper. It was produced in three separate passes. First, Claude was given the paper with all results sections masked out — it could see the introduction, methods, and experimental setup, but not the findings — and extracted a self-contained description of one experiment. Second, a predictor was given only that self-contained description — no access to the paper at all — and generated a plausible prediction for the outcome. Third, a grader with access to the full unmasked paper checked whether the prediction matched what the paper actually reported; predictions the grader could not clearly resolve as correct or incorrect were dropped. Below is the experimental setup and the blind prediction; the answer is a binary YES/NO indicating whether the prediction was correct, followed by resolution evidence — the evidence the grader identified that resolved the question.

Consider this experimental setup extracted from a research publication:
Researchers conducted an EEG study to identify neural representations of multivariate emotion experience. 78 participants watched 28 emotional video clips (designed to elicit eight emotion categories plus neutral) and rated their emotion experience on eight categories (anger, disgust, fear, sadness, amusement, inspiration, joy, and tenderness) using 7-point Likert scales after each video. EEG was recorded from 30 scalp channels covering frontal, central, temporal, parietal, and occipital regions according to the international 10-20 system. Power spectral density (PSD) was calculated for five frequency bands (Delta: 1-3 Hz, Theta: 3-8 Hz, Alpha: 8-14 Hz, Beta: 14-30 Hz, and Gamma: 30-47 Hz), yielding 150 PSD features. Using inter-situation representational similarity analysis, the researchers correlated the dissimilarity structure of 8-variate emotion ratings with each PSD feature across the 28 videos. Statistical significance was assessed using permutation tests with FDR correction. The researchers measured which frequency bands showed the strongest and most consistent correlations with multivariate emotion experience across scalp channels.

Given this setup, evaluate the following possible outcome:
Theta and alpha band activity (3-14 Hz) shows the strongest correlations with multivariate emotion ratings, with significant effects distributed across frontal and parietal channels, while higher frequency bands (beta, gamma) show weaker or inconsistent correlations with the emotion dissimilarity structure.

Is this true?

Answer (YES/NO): NO